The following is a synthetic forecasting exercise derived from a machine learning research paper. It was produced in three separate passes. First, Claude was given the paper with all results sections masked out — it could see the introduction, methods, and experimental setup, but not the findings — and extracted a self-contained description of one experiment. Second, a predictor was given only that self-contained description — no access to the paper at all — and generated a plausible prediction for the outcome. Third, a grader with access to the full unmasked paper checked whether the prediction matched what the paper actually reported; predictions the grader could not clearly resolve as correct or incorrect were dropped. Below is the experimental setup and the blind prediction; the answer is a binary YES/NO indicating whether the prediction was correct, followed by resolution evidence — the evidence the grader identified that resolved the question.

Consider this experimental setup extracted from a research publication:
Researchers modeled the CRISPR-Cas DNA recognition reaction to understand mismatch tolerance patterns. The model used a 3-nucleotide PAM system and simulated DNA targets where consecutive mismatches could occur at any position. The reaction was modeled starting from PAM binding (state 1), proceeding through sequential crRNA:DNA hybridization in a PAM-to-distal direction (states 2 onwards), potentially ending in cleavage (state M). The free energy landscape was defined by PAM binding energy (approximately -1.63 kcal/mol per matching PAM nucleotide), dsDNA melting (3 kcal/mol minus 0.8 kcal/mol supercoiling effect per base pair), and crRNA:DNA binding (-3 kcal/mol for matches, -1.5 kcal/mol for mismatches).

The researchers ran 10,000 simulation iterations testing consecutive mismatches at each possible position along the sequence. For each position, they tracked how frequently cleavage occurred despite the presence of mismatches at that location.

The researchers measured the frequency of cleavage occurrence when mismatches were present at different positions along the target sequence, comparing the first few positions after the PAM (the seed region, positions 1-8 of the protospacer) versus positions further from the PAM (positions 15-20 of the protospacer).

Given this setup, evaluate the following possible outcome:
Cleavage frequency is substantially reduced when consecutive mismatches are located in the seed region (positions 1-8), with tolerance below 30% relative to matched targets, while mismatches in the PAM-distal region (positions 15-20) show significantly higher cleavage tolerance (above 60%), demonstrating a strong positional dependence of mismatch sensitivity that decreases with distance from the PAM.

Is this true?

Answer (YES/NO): NO